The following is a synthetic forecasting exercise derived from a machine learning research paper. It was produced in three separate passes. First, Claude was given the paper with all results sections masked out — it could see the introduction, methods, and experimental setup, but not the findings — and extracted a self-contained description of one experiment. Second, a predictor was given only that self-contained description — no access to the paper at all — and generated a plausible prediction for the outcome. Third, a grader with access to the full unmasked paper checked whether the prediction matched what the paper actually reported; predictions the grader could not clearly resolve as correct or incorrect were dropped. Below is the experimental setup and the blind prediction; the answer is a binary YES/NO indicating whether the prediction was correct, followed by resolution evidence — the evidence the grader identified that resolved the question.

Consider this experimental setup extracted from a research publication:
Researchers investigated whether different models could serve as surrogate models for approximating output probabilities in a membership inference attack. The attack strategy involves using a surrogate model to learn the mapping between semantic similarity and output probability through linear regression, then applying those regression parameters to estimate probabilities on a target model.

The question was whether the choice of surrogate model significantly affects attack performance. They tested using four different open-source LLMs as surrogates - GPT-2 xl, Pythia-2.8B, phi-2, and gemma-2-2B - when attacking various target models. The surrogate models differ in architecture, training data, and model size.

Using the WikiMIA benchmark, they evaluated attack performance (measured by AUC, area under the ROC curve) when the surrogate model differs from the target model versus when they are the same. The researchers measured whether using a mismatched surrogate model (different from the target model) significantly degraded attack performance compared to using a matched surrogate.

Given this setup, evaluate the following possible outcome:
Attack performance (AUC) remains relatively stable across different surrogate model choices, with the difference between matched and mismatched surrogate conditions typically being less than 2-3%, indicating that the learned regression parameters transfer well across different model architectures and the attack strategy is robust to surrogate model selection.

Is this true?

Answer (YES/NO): NO